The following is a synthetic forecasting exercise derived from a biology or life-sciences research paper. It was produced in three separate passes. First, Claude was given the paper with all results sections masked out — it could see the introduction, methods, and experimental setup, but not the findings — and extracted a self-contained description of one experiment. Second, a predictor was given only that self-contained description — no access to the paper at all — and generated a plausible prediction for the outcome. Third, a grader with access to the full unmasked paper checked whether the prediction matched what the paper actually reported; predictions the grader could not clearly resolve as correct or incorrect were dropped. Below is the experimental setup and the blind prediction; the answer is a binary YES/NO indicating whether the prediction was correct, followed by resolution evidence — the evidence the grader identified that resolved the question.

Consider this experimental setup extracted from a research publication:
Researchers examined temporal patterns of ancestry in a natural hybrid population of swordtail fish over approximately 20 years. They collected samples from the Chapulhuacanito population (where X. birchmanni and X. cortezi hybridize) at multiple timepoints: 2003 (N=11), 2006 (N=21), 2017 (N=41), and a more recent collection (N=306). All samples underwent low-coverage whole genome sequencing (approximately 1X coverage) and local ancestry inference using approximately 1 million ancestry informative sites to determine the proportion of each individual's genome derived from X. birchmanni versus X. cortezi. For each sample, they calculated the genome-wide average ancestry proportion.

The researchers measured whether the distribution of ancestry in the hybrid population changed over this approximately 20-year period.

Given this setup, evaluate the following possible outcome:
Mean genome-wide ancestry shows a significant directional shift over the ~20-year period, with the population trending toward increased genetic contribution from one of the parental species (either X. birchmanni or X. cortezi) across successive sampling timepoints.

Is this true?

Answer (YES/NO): NO